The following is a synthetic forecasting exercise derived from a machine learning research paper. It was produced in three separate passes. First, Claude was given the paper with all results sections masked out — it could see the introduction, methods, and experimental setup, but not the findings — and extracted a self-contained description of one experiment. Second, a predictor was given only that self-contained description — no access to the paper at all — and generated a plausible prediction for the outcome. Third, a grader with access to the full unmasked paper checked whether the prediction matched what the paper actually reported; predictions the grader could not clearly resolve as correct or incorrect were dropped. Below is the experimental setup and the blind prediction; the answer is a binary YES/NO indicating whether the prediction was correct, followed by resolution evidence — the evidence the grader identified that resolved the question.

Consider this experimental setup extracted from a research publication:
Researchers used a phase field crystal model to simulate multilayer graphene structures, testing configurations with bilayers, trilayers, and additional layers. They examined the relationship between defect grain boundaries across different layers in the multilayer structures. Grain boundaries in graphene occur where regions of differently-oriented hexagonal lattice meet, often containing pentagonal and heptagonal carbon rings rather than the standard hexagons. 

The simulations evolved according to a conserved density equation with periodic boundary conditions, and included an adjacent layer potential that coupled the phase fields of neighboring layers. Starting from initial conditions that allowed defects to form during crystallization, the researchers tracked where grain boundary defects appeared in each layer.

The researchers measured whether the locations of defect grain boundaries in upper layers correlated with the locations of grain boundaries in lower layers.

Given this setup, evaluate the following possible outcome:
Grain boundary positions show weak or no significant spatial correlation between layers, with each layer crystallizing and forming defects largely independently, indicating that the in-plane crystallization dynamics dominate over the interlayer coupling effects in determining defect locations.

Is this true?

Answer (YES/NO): NO